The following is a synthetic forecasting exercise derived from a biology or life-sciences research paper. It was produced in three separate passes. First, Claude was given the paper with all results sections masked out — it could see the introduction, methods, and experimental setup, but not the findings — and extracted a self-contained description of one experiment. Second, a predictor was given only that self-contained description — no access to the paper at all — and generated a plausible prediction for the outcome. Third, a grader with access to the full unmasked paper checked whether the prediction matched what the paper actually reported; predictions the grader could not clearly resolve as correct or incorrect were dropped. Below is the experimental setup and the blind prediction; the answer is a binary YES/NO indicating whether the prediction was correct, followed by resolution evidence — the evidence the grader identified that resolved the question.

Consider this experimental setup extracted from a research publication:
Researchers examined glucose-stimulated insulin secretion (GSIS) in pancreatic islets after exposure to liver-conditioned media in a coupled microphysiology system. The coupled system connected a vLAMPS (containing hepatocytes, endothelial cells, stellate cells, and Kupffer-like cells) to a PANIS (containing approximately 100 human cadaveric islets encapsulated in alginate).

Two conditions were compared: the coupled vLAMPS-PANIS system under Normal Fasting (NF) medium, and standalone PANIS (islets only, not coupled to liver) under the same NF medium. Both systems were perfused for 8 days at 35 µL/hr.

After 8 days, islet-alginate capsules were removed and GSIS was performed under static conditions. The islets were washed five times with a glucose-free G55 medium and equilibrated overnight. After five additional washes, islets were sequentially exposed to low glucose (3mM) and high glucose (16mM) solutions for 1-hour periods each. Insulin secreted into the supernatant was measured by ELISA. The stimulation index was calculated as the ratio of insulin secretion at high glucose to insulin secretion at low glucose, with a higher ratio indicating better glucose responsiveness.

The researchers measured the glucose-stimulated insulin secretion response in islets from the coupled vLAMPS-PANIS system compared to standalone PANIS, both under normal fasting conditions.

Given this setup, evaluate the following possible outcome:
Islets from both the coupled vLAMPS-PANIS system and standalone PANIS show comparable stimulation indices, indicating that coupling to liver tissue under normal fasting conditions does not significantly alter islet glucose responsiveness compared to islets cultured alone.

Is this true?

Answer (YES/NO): NO